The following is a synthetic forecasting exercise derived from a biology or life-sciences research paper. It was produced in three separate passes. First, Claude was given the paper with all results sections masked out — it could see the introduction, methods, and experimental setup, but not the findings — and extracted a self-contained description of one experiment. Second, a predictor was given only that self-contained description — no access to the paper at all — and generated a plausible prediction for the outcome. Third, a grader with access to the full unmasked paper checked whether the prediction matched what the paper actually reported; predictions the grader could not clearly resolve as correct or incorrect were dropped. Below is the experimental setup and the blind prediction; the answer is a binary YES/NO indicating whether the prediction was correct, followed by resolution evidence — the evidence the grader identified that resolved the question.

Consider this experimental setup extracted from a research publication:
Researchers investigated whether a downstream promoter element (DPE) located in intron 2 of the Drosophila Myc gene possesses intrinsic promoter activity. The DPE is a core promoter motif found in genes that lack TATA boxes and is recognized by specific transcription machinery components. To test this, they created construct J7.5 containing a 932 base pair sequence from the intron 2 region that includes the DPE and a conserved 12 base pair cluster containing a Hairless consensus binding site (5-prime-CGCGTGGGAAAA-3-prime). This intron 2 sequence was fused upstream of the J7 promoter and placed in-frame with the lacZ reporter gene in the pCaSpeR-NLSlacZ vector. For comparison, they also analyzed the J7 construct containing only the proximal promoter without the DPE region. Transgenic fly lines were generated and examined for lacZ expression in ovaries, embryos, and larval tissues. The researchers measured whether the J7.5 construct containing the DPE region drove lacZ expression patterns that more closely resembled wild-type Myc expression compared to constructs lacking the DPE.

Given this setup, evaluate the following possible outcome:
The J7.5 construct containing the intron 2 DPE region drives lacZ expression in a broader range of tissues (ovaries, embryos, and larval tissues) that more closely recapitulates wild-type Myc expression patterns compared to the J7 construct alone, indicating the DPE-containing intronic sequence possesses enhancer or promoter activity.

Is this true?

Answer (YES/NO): YES